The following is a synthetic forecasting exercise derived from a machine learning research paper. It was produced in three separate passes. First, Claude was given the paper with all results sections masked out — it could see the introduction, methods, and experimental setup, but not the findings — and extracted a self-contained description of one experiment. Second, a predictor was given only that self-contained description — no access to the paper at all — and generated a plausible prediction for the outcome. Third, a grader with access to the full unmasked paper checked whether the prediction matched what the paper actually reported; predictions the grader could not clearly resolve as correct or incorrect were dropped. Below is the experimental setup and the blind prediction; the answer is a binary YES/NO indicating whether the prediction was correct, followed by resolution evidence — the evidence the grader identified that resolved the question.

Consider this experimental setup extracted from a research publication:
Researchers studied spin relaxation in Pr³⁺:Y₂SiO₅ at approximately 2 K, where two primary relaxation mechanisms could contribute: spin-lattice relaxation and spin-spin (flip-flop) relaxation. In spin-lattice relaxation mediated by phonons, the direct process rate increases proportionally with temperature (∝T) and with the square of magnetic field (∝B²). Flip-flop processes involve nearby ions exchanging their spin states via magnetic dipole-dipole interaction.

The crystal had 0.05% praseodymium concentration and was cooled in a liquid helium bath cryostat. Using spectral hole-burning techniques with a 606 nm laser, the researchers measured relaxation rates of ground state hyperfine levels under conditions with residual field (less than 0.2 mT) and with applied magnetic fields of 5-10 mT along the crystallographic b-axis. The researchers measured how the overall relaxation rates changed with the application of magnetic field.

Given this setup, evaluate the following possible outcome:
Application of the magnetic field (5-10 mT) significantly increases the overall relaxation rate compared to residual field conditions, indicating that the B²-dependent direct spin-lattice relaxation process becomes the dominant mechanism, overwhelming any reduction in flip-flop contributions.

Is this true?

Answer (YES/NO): NO